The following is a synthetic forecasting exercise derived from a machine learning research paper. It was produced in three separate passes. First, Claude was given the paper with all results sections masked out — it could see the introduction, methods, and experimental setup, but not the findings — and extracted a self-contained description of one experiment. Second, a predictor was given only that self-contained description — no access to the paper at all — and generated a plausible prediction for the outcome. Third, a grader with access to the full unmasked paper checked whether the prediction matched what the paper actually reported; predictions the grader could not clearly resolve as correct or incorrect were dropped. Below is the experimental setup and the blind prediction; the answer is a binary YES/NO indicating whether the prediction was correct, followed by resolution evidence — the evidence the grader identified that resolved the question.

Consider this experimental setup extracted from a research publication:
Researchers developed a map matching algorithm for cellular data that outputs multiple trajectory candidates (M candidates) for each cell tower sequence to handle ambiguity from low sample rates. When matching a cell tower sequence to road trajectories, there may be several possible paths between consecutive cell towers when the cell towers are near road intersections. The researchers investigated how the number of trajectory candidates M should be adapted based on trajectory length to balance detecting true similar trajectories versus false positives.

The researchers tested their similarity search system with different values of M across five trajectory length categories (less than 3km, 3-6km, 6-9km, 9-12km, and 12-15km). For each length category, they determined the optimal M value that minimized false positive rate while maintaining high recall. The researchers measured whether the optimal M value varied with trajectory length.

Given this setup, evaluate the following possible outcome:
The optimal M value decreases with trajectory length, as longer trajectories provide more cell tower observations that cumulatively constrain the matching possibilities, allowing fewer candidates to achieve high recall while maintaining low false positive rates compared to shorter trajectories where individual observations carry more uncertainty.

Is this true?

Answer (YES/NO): NO